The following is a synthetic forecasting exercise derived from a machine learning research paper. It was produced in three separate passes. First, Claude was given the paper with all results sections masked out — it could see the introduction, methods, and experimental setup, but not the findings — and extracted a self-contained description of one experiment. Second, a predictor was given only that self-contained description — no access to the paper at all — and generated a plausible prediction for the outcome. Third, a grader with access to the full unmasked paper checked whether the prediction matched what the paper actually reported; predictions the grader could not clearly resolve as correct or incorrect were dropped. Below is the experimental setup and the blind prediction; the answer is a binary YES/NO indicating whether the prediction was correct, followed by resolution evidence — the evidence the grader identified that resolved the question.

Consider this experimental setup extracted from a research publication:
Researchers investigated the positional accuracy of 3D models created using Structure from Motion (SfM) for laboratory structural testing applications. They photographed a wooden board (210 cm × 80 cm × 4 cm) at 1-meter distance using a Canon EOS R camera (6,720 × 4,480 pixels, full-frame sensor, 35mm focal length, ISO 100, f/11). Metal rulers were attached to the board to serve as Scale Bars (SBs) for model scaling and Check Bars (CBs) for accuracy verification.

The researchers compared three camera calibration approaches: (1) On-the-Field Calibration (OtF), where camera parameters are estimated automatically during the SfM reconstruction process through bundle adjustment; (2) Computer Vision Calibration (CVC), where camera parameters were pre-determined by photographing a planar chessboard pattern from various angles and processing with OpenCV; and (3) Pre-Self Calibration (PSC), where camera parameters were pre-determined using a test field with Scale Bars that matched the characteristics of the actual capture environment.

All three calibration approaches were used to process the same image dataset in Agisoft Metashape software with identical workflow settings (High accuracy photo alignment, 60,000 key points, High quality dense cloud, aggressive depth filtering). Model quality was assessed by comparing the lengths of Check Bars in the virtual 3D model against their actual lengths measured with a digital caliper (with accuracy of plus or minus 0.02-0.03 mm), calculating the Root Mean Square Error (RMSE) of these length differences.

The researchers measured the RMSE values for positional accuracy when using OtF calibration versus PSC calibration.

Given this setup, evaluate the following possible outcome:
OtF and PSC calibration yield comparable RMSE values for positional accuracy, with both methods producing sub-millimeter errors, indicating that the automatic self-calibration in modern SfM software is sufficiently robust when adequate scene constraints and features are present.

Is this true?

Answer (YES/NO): NO